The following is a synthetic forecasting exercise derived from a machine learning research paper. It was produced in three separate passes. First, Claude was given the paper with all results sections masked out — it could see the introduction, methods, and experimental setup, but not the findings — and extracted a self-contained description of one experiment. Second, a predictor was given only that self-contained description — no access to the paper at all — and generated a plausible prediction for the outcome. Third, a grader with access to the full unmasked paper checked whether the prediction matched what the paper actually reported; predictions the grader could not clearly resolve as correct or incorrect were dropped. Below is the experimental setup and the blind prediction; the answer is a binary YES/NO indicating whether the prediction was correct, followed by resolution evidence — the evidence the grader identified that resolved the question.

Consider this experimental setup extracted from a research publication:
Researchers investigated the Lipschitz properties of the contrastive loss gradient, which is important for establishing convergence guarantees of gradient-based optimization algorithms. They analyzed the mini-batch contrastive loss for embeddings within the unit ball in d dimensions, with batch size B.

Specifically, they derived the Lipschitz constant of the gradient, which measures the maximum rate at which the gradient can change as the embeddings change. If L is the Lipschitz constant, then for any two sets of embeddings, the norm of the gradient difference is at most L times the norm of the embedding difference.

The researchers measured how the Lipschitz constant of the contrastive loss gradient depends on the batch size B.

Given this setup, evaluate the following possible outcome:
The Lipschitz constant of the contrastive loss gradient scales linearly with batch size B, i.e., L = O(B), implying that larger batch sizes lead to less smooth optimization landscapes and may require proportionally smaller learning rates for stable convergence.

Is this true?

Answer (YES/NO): NO